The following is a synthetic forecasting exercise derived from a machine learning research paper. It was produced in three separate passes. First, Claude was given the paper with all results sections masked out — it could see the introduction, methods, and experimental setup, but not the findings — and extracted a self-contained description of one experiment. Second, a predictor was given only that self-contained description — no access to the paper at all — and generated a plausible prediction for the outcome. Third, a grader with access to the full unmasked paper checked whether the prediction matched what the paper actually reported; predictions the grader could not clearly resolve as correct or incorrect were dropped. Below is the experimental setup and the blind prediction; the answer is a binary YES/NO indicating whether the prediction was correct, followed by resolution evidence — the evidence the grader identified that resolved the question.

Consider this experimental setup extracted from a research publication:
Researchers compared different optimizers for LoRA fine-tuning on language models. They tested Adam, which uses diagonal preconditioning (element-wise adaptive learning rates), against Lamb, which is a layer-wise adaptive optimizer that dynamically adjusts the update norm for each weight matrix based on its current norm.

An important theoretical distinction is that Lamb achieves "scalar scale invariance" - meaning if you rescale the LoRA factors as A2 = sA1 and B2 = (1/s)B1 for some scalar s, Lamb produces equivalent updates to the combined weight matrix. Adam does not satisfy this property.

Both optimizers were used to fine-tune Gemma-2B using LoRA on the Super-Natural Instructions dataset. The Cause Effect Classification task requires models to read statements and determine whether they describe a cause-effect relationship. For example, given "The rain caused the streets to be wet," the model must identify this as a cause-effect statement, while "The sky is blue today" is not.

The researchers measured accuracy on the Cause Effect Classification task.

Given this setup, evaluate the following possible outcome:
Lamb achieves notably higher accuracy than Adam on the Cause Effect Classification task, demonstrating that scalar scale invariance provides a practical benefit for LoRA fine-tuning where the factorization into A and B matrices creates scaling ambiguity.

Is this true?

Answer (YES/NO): YES